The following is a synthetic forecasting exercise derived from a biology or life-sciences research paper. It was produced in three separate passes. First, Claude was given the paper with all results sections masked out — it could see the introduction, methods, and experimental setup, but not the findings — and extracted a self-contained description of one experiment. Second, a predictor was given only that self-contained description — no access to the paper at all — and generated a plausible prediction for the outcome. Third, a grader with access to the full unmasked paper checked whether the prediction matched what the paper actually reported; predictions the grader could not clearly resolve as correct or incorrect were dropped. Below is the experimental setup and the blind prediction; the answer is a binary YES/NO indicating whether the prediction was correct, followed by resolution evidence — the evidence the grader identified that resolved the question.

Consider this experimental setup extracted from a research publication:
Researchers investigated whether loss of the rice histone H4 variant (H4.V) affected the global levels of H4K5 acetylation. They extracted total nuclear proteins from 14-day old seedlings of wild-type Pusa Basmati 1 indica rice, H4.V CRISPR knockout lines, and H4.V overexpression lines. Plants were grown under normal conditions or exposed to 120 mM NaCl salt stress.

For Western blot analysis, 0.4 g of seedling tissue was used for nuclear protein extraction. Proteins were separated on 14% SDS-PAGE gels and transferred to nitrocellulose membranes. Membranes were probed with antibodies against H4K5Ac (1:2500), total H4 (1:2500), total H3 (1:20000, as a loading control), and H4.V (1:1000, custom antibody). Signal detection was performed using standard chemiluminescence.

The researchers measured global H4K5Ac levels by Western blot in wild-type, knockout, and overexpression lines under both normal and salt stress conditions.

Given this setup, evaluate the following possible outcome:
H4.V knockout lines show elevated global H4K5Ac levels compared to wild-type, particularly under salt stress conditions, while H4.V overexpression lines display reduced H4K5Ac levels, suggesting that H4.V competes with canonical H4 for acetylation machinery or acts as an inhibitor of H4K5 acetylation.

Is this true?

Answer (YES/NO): NO